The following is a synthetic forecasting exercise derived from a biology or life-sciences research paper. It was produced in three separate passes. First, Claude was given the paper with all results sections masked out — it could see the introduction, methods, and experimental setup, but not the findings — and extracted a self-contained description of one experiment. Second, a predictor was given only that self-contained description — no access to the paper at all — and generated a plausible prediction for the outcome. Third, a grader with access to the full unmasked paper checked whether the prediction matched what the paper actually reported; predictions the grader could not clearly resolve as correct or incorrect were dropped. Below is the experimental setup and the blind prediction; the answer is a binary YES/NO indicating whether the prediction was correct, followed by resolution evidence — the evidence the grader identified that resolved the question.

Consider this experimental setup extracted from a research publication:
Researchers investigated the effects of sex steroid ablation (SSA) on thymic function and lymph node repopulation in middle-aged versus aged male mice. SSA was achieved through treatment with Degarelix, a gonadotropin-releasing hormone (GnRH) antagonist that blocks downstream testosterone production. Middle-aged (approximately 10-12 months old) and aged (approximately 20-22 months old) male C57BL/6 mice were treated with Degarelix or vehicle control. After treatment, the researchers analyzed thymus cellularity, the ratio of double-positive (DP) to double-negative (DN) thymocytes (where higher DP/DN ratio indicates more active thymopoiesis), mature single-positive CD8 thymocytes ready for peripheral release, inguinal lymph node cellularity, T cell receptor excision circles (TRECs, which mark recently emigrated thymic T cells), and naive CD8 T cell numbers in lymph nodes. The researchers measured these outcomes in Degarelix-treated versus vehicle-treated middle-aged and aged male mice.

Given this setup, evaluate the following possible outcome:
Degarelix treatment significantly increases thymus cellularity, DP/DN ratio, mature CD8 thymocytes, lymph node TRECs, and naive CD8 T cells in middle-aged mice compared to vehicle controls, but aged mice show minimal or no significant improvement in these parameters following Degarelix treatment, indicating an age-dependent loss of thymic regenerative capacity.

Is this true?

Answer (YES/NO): NO